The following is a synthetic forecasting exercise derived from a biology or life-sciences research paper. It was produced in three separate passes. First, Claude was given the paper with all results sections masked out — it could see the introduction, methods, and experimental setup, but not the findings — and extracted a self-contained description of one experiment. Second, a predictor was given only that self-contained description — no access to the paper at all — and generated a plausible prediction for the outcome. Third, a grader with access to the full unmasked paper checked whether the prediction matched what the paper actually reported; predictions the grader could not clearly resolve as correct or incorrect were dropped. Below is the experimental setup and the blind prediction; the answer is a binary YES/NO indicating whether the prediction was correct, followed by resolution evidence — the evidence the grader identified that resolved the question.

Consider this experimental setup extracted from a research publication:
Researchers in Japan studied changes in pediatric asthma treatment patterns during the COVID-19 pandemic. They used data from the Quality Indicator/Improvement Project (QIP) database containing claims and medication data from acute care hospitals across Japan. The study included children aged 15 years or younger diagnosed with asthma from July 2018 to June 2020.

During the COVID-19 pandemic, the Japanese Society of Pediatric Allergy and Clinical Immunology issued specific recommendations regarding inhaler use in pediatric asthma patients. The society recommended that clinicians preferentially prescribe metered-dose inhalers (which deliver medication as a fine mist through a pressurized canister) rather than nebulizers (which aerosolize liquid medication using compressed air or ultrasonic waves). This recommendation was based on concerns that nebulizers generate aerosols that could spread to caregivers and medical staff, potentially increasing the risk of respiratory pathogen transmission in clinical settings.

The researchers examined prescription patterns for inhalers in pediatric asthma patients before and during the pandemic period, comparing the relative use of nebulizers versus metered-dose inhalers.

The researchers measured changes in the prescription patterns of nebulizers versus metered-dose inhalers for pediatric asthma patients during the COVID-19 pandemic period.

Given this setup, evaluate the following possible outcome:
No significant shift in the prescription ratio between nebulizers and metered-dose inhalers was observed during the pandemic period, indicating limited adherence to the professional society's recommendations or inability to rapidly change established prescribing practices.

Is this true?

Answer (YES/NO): NO